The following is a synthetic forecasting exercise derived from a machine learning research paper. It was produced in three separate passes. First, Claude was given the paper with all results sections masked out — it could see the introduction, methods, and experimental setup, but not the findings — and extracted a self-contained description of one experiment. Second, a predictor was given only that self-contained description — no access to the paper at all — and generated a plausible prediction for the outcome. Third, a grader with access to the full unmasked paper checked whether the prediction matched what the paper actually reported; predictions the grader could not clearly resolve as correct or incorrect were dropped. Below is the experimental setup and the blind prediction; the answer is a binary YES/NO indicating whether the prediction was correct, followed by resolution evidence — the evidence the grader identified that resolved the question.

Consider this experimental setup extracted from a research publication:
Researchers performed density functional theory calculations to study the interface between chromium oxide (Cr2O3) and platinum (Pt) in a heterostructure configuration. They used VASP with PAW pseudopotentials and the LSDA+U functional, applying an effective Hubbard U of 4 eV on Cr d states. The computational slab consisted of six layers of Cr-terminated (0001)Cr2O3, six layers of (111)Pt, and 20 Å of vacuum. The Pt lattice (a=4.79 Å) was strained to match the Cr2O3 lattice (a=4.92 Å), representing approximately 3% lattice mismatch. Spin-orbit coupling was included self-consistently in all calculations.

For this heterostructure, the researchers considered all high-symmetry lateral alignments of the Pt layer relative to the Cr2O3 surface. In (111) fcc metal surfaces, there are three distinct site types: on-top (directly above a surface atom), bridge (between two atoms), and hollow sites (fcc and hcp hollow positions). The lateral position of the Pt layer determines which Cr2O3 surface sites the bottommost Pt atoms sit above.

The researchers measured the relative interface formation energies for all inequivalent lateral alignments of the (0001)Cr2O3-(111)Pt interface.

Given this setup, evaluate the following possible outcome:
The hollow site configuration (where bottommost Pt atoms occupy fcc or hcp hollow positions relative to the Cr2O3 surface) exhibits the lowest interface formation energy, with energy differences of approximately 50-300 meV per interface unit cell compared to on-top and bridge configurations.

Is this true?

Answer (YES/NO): NO